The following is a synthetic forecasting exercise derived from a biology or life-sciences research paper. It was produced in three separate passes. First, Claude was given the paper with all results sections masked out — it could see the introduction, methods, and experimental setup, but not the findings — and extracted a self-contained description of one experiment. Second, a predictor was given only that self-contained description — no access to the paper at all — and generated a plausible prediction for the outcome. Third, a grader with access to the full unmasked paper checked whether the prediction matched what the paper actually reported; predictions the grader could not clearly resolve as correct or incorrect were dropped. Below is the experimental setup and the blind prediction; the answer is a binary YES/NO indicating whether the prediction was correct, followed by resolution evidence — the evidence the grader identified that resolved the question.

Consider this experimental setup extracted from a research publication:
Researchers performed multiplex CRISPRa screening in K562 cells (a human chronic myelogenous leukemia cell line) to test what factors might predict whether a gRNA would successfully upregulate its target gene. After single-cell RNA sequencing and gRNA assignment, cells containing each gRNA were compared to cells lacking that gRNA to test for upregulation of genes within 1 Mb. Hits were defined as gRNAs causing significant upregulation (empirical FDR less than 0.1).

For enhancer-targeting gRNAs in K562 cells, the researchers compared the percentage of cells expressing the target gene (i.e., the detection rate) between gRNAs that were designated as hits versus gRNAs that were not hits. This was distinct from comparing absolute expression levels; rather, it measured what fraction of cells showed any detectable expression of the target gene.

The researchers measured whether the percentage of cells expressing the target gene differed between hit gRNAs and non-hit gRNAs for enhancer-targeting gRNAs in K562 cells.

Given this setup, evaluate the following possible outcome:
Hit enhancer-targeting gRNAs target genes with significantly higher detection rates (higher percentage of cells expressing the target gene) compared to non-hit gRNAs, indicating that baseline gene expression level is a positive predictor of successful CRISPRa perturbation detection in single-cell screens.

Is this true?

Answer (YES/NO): NO